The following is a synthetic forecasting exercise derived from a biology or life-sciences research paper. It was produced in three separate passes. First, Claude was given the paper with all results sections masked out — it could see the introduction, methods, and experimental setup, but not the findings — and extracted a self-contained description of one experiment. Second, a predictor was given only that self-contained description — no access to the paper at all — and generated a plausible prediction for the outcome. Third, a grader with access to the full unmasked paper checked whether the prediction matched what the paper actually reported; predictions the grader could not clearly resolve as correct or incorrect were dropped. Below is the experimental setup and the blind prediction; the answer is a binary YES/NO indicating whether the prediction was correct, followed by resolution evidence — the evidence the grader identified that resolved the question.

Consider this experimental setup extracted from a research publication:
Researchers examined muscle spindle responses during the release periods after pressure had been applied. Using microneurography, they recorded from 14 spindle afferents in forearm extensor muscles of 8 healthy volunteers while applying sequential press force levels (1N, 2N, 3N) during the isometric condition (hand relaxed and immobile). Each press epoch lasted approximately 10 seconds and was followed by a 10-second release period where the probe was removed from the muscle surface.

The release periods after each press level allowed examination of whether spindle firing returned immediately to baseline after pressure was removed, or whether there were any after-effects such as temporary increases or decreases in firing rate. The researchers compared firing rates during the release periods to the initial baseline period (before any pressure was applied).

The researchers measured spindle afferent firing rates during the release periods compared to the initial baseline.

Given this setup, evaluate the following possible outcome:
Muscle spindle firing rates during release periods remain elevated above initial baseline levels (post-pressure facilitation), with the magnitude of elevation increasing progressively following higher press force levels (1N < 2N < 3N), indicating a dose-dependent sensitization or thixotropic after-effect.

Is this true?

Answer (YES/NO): NO